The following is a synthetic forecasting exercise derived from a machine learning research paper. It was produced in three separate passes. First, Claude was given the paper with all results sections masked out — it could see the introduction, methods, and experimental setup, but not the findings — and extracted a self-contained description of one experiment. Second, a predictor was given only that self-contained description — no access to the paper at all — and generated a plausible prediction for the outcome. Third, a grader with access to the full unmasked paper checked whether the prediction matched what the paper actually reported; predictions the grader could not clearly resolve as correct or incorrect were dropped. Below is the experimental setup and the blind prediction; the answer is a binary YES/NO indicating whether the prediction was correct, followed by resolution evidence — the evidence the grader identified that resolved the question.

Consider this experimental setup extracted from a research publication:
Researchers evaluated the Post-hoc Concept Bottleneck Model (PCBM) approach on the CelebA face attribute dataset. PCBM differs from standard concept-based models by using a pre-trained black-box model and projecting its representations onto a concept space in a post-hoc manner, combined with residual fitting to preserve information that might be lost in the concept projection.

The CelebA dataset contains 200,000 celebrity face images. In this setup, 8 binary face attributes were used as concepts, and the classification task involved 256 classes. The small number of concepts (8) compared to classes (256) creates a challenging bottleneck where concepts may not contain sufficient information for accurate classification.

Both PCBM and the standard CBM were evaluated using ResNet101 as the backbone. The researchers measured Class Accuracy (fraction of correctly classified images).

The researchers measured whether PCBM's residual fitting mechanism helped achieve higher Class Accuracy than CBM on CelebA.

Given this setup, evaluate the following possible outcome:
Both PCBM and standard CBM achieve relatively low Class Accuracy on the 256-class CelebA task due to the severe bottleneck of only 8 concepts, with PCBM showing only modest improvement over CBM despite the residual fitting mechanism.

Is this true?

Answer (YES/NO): NO